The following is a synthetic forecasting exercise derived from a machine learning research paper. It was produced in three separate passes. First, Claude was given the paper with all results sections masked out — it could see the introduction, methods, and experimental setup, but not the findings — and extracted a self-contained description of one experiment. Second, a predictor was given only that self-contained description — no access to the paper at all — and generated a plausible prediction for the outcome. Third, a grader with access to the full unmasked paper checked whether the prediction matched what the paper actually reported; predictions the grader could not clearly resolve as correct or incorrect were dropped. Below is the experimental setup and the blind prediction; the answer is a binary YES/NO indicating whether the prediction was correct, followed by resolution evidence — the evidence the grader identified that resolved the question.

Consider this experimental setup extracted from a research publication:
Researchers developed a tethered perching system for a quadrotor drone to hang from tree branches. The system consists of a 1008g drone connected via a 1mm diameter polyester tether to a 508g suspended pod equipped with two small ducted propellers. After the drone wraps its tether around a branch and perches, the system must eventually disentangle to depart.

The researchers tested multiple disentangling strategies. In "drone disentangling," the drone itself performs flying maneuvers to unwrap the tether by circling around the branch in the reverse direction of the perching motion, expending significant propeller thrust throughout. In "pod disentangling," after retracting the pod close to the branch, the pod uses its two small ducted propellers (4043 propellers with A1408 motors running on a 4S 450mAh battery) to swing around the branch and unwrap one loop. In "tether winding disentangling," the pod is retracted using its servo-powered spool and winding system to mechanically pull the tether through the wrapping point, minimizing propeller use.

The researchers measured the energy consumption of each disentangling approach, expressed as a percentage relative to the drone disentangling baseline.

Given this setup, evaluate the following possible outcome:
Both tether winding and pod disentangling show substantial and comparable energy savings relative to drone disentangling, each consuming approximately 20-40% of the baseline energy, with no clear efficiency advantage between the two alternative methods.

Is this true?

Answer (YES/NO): NO